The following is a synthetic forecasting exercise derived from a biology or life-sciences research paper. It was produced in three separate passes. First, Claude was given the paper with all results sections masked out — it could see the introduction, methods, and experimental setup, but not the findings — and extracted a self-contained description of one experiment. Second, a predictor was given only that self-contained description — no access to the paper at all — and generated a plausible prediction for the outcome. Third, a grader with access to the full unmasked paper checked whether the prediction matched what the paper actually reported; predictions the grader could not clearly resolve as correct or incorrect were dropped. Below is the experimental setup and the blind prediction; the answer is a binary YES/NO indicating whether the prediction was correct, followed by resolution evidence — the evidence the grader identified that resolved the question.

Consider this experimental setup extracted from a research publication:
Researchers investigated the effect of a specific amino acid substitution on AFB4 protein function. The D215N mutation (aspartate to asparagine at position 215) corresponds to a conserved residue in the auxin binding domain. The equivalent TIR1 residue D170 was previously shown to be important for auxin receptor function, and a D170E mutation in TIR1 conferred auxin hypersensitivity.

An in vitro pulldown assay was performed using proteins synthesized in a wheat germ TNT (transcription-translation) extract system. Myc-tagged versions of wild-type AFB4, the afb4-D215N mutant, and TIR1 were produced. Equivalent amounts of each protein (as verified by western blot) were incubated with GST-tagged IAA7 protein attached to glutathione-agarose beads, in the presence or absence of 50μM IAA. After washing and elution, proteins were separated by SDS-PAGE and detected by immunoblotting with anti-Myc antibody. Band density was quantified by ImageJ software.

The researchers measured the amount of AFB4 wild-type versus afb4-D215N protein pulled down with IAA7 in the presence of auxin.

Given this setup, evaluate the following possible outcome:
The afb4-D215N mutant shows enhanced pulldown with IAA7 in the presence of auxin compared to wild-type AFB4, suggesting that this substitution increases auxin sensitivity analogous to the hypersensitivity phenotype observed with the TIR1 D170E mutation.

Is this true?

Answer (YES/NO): NO